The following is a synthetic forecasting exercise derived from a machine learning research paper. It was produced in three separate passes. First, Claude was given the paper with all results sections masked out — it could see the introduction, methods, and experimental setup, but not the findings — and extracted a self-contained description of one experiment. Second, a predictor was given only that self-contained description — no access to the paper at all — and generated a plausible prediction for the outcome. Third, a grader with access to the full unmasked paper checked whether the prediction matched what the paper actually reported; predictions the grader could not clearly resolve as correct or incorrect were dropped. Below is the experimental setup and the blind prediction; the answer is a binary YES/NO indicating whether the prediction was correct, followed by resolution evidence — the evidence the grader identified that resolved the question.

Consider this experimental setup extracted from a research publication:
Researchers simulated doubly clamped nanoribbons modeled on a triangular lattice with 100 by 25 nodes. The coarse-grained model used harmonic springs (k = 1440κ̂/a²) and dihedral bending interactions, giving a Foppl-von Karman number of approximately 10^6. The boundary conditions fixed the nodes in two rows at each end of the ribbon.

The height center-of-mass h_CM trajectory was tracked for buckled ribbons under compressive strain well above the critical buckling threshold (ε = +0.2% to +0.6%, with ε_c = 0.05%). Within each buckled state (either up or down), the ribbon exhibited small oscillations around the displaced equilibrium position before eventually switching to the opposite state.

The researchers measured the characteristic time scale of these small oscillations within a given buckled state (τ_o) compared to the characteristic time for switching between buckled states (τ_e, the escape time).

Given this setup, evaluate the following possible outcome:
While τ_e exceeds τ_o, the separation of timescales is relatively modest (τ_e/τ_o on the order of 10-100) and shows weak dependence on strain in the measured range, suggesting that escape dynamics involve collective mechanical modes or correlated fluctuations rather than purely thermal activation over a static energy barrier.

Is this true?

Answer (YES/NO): NO